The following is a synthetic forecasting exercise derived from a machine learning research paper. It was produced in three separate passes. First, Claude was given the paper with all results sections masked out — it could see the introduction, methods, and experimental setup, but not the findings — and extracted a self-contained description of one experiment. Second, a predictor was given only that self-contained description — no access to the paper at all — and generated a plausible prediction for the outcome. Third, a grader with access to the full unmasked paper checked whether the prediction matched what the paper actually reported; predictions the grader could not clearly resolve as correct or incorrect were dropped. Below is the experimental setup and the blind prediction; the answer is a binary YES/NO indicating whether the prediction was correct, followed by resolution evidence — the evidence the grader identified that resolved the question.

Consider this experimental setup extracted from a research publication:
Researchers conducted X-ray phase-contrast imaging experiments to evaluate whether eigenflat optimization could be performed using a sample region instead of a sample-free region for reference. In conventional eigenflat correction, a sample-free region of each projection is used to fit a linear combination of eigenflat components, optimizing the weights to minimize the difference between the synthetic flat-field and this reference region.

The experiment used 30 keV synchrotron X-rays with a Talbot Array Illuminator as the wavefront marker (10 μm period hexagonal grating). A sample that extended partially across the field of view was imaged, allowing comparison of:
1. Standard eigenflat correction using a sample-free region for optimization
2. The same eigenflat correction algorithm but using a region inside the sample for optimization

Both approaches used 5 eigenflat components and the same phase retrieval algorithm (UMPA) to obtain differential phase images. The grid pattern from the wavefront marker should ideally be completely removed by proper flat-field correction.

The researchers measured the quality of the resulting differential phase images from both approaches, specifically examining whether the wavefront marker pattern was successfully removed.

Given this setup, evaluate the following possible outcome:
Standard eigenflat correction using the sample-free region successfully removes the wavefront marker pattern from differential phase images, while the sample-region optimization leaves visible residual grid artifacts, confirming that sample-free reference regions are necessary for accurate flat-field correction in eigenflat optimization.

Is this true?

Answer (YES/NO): NO